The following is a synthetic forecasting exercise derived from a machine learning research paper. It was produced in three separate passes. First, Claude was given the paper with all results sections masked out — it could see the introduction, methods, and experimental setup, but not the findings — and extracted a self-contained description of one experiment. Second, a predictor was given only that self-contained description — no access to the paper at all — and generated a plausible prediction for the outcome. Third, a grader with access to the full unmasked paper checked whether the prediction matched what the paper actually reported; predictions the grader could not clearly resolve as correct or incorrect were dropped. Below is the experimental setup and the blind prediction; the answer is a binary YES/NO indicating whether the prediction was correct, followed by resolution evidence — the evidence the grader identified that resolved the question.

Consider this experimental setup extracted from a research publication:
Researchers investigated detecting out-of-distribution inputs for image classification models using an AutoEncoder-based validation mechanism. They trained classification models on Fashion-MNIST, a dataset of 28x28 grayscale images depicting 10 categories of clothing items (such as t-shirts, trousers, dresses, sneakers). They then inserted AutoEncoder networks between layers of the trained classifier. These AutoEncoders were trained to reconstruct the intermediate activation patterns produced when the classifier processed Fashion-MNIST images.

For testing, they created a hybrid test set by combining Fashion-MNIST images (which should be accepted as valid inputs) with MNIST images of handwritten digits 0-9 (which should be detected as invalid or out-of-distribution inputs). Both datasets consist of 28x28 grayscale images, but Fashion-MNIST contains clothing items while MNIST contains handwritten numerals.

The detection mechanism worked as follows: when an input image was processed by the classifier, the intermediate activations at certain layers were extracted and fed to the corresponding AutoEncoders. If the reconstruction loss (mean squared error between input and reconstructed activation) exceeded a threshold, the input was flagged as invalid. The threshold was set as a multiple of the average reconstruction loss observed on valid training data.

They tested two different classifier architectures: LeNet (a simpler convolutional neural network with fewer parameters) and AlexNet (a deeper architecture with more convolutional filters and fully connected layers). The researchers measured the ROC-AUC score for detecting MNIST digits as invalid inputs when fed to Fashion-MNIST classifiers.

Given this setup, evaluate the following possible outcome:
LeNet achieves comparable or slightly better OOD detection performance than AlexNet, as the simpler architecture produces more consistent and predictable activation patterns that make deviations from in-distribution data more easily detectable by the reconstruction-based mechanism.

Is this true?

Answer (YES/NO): NO